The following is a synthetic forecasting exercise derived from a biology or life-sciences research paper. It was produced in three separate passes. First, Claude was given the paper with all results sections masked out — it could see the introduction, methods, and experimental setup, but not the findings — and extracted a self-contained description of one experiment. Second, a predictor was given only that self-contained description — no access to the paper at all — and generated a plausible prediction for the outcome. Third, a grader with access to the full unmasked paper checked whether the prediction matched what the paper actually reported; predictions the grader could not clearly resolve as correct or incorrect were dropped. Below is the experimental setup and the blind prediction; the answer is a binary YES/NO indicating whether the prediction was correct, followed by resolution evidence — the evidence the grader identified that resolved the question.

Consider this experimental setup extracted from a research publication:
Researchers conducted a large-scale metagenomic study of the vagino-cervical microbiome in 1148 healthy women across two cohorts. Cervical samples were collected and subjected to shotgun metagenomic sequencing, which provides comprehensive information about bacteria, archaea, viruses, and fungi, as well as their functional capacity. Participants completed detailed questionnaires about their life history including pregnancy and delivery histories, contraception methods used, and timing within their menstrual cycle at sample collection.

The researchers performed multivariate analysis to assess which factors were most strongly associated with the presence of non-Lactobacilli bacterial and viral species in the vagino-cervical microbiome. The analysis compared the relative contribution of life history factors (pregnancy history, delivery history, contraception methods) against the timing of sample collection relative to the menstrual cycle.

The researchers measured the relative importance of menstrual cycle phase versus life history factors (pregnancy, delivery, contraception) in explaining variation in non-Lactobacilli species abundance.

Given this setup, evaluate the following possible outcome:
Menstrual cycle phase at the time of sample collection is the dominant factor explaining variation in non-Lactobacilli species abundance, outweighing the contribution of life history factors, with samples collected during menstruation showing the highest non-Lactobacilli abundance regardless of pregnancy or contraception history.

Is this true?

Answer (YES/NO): NO